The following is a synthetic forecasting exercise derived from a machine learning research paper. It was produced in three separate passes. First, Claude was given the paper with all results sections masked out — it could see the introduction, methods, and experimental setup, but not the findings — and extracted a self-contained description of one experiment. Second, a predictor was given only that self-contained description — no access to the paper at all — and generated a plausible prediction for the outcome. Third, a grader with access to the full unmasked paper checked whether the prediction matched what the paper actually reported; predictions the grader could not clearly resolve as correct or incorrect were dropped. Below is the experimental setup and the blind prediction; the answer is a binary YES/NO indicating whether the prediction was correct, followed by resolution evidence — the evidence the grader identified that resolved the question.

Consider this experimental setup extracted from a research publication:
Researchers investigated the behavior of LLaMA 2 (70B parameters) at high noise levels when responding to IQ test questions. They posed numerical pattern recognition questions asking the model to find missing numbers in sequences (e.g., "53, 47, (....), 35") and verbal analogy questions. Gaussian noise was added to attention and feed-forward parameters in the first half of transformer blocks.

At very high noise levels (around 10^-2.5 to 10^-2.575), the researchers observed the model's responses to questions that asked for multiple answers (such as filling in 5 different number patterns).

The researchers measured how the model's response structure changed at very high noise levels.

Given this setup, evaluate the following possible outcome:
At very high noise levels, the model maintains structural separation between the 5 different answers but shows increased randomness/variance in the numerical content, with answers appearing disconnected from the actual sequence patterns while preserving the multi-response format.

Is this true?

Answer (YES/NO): NO